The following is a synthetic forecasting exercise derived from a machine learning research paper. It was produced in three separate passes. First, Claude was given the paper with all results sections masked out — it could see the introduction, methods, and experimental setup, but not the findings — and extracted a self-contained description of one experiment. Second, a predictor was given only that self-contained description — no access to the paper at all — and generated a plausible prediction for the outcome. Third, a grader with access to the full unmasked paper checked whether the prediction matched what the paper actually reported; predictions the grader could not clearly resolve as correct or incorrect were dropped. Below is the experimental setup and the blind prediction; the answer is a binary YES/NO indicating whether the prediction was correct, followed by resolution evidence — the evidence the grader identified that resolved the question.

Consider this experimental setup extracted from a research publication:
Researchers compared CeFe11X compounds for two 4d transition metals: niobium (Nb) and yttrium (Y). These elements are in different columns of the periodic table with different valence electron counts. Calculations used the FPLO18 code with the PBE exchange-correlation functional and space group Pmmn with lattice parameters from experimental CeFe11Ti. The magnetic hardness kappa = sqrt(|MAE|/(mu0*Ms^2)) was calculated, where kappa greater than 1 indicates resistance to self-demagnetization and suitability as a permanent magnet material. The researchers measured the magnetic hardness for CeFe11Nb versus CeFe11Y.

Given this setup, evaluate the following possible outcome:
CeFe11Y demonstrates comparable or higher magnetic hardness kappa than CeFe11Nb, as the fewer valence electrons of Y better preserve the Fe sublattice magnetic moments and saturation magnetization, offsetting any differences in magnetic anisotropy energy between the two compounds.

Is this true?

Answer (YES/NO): NO